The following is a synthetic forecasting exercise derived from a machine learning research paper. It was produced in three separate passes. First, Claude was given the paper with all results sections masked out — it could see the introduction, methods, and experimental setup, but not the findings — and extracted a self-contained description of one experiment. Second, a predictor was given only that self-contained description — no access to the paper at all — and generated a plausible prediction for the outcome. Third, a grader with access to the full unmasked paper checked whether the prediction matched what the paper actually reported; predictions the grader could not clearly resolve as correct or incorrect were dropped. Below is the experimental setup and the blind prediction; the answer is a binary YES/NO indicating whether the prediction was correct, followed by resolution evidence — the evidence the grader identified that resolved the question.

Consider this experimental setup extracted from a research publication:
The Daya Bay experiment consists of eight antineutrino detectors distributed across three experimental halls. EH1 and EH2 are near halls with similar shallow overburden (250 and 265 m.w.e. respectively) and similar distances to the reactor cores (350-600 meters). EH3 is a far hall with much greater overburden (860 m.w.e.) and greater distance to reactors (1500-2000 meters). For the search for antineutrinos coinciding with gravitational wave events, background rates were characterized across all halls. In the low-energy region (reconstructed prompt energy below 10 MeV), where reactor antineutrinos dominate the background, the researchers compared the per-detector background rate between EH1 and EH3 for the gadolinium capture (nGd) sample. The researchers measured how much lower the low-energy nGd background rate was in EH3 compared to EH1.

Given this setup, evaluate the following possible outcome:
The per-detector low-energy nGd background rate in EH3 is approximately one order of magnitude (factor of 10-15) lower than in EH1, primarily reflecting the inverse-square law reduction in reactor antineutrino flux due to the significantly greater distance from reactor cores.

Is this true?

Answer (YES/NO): NO